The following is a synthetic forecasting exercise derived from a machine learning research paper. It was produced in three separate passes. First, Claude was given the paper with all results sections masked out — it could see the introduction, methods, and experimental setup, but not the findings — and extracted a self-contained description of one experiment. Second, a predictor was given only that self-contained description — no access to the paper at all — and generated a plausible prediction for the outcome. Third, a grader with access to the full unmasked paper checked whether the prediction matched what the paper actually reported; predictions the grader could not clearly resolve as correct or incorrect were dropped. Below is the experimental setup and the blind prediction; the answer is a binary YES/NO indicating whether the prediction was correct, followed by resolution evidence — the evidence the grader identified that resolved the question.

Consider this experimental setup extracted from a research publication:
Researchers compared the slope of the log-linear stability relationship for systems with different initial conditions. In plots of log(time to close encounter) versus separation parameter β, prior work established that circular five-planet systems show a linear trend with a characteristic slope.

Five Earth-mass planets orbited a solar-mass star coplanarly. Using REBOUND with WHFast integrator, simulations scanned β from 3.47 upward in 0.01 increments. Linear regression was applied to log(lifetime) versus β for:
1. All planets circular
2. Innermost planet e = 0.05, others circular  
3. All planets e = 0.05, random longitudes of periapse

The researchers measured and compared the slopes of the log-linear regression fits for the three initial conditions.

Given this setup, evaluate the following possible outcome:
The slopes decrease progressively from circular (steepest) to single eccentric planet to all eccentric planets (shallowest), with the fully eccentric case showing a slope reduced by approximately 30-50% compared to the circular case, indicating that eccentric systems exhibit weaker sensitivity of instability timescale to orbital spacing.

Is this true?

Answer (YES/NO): NO